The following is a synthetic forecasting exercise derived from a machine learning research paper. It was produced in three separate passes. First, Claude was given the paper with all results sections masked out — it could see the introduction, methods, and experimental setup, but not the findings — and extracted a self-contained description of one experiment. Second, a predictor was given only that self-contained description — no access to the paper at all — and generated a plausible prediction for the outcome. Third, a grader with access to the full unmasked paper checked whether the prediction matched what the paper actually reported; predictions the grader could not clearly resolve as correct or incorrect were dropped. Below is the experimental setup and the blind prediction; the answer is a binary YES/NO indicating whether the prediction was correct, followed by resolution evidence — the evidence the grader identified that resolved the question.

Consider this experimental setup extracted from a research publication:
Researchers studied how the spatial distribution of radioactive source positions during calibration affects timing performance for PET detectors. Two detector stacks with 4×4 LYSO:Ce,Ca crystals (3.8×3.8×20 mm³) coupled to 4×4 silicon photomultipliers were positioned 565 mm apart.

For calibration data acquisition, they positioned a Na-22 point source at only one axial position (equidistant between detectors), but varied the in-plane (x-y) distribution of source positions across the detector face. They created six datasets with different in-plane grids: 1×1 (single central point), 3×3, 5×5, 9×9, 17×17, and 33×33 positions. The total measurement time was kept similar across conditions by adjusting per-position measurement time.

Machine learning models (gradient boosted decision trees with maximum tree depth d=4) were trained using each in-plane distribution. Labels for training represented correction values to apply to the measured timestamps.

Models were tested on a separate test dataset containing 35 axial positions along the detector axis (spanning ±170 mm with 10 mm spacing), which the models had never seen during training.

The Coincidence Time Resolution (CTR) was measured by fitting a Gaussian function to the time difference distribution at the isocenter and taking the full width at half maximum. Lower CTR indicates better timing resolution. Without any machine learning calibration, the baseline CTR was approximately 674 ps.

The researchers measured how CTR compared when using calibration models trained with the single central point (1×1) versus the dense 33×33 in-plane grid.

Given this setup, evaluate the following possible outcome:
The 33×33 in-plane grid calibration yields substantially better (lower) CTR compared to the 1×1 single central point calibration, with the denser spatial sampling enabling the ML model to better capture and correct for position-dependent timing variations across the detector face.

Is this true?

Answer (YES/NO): YES